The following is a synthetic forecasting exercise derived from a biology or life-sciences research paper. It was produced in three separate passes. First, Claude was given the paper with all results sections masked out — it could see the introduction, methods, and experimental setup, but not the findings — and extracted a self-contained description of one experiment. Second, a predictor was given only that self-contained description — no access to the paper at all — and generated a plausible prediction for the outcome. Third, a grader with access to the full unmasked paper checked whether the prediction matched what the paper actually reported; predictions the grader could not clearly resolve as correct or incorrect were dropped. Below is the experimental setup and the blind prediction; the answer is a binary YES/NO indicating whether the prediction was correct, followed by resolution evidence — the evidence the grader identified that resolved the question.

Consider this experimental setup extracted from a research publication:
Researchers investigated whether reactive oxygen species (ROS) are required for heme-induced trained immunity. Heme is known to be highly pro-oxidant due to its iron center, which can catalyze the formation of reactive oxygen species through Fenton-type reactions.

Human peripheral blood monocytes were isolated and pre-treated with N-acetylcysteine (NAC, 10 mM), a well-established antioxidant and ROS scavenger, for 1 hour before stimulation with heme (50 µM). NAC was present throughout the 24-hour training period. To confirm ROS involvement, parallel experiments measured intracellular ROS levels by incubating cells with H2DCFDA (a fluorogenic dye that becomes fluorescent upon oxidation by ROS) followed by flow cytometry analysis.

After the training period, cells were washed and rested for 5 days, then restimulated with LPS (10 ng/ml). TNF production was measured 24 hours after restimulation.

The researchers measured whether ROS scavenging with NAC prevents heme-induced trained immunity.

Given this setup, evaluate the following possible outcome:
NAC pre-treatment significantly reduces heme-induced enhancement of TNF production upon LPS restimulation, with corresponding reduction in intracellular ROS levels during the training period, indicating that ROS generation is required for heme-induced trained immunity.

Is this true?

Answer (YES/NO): NO